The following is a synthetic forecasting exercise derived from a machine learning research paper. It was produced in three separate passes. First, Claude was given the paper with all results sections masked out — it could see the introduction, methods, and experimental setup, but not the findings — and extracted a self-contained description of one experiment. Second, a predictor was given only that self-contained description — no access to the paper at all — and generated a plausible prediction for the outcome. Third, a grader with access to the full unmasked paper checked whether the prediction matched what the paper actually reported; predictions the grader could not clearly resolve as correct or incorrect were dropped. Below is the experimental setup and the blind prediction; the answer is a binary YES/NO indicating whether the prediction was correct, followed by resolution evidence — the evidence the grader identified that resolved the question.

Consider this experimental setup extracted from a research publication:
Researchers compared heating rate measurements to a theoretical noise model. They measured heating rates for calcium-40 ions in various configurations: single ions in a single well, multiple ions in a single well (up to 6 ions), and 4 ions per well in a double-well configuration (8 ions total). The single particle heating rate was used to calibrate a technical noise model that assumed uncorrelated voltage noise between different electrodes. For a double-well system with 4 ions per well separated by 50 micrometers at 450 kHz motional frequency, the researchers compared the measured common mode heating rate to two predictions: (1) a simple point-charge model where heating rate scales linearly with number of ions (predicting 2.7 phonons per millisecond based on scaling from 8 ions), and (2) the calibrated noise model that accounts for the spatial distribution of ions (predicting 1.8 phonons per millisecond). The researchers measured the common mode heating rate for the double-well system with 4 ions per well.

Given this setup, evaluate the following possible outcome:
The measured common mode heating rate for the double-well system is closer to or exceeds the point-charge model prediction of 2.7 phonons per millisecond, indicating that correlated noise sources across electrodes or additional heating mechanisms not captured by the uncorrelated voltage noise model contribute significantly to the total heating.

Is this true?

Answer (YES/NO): NO